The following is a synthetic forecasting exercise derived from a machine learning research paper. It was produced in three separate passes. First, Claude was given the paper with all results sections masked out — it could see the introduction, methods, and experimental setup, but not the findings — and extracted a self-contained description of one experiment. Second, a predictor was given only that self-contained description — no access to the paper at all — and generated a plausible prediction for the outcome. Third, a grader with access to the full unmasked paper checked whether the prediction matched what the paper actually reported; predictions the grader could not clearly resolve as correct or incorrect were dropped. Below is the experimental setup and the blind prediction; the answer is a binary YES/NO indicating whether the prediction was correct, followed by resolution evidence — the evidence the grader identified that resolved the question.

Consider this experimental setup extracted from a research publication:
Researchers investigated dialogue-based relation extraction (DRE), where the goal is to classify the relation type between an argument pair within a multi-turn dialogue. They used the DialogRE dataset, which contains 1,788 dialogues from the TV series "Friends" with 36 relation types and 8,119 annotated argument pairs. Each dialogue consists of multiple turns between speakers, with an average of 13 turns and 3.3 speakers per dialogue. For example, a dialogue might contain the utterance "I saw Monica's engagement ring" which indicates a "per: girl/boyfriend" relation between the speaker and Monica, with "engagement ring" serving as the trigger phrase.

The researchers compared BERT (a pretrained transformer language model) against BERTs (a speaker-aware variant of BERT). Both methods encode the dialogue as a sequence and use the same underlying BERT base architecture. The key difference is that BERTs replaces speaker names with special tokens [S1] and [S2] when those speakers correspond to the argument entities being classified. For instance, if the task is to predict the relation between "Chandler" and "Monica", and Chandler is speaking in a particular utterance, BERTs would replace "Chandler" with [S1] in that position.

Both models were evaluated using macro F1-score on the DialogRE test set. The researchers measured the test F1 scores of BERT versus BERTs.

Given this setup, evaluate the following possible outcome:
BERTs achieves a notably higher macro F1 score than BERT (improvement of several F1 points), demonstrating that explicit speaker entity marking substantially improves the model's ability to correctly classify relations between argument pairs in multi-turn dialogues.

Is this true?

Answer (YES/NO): YES